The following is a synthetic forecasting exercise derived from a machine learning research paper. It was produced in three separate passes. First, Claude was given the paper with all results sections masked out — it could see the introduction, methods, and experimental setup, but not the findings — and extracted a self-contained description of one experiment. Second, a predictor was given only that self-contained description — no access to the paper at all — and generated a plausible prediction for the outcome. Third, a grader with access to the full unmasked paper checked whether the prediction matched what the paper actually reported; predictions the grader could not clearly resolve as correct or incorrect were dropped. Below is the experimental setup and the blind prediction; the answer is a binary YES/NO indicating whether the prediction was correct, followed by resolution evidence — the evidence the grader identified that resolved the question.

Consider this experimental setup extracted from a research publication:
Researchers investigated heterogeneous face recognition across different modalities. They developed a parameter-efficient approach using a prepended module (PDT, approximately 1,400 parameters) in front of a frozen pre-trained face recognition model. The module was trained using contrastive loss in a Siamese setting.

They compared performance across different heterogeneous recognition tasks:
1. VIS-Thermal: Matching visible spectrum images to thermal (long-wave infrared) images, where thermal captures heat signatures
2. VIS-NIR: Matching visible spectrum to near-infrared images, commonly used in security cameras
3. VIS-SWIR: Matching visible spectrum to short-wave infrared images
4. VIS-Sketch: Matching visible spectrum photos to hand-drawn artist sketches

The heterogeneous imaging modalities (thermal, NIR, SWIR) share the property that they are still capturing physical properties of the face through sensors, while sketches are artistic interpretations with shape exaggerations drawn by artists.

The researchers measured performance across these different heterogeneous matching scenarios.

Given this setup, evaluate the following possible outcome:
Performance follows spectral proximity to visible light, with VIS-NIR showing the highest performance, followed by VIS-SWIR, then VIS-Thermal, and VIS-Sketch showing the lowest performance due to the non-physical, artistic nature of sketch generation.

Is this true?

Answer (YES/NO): NO